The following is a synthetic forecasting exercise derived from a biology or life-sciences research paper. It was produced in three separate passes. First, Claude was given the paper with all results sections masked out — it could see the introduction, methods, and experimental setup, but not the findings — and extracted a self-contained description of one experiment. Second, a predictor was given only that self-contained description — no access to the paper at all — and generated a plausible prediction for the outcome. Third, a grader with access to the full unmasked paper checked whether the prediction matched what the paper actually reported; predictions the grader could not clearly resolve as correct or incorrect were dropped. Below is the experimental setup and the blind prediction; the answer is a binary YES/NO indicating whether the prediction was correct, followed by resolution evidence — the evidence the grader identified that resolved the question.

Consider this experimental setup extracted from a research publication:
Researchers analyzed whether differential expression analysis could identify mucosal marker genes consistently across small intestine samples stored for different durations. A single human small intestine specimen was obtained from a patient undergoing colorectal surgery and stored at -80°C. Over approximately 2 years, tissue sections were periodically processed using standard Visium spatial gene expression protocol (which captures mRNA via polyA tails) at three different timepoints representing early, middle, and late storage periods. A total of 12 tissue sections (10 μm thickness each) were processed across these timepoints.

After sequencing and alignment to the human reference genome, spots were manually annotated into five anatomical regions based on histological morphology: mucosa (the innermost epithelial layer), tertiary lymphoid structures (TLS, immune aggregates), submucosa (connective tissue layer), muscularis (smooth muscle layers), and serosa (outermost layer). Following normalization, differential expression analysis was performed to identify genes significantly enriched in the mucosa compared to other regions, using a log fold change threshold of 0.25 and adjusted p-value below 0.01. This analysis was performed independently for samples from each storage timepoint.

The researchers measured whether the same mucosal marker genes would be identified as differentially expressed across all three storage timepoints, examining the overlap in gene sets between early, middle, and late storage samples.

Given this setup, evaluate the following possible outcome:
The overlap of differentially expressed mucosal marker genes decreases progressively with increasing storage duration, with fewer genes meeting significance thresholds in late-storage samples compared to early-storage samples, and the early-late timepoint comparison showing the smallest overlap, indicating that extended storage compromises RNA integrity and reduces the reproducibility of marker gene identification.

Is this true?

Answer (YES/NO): NO